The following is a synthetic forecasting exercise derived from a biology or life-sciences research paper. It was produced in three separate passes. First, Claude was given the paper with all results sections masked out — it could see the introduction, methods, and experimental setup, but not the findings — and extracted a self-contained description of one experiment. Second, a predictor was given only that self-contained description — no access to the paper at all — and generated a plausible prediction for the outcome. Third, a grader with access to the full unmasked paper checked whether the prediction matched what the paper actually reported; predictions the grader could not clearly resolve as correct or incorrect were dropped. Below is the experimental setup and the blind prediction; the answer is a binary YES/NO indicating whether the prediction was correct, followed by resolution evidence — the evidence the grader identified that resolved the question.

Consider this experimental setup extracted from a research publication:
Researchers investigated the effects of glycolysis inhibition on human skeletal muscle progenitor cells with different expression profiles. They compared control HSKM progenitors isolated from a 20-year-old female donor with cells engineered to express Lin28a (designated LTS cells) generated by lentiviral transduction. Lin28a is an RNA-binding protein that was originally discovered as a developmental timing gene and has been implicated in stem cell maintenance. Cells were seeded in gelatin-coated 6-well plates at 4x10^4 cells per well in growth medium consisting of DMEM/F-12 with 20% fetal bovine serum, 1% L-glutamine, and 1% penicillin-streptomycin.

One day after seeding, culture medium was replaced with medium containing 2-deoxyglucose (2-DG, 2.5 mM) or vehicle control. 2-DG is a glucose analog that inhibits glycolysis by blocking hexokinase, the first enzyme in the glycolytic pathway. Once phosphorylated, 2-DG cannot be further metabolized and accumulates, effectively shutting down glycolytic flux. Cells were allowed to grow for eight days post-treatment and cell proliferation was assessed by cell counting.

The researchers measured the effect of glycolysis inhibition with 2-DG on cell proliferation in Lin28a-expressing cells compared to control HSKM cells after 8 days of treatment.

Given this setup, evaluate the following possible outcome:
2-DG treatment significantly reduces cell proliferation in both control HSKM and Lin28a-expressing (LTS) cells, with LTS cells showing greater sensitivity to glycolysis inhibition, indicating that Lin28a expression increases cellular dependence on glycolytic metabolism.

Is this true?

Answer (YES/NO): YES